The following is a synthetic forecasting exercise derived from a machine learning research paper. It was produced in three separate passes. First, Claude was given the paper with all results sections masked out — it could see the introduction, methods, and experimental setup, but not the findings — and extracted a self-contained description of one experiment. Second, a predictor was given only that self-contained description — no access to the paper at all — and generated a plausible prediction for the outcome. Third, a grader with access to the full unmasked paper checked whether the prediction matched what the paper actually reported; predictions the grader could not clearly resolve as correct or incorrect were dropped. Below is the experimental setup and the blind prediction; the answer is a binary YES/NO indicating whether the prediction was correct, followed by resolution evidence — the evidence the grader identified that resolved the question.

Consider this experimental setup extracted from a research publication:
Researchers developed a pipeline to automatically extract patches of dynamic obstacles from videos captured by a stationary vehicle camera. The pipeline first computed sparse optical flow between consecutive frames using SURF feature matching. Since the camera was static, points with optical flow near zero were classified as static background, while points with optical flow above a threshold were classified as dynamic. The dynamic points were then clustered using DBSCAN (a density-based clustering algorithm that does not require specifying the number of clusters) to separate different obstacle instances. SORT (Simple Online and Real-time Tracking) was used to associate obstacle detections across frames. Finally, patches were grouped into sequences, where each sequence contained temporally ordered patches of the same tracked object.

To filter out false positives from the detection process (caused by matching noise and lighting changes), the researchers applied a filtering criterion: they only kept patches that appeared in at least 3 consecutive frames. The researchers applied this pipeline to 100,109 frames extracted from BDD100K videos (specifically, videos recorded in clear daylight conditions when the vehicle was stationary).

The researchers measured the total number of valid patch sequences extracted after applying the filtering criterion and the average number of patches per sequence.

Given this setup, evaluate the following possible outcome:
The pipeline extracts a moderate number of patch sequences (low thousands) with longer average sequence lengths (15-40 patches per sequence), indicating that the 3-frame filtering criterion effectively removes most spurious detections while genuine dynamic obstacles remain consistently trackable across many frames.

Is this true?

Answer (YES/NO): NO